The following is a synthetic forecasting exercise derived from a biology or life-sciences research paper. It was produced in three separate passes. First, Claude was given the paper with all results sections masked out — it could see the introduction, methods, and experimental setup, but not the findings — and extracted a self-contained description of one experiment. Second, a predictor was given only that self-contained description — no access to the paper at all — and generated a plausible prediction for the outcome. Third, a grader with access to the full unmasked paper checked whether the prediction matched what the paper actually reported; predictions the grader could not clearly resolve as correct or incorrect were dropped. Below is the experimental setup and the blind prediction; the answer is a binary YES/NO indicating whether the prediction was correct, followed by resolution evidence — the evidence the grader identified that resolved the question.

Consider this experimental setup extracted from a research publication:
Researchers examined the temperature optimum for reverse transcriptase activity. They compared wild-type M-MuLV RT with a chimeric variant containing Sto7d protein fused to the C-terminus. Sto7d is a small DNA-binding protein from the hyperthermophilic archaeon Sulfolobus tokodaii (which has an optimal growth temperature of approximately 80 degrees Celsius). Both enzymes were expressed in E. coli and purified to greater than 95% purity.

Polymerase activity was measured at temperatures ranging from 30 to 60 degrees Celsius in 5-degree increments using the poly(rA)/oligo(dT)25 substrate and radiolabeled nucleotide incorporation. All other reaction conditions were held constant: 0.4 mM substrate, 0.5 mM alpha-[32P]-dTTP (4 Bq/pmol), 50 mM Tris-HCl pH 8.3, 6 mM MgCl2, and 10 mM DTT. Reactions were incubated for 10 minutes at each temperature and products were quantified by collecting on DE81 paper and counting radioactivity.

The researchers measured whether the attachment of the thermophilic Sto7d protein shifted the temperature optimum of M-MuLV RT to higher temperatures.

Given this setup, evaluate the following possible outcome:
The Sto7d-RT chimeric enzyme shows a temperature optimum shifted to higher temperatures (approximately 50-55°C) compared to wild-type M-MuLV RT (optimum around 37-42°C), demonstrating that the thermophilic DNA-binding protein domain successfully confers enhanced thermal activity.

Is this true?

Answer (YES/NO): NO